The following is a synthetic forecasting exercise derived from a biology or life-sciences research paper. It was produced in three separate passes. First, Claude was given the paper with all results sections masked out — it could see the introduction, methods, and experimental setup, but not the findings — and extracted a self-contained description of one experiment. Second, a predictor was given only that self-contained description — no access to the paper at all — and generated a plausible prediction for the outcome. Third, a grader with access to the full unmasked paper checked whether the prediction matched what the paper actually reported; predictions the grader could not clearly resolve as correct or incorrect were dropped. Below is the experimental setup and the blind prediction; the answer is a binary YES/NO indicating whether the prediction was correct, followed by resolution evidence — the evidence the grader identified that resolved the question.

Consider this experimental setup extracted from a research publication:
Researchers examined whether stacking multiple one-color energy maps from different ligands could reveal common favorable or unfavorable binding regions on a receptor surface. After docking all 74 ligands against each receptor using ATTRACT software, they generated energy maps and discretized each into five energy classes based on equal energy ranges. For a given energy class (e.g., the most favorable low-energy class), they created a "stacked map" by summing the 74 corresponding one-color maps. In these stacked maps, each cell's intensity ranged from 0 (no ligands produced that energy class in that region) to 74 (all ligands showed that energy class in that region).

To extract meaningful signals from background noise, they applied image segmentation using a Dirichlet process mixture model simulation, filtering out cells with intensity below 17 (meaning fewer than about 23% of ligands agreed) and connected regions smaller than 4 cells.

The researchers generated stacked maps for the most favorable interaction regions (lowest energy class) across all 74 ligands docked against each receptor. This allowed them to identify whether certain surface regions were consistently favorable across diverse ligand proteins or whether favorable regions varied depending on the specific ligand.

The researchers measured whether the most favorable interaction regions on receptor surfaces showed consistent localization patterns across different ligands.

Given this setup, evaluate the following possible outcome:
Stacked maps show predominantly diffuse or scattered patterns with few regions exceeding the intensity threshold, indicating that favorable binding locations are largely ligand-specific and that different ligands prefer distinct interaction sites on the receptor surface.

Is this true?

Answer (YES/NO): NO